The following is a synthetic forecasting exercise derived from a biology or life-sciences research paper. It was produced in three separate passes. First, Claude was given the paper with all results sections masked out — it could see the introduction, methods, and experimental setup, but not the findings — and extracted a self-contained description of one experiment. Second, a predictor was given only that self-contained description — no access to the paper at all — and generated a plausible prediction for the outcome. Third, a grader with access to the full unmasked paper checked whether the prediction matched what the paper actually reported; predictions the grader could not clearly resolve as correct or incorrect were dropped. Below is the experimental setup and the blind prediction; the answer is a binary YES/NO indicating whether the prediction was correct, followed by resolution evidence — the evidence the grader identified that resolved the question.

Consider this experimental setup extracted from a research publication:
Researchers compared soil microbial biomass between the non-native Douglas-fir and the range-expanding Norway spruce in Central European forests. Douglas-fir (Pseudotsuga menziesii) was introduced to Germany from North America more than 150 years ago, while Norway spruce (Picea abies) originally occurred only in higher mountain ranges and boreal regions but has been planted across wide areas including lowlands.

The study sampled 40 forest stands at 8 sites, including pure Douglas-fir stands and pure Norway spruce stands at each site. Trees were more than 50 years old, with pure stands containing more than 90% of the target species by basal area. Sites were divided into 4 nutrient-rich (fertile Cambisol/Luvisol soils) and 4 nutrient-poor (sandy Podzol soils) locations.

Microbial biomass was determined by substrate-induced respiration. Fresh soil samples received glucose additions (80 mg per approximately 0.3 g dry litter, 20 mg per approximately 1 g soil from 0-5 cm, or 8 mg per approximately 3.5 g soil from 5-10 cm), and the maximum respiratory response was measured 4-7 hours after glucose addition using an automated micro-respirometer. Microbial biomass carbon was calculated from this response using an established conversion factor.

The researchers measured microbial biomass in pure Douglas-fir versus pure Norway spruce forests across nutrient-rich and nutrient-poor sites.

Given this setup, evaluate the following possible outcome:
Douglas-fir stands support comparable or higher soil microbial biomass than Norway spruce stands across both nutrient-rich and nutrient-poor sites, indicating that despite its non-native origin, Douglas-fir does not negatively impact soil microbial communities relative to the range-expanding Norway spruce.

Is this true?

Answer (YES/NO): NO